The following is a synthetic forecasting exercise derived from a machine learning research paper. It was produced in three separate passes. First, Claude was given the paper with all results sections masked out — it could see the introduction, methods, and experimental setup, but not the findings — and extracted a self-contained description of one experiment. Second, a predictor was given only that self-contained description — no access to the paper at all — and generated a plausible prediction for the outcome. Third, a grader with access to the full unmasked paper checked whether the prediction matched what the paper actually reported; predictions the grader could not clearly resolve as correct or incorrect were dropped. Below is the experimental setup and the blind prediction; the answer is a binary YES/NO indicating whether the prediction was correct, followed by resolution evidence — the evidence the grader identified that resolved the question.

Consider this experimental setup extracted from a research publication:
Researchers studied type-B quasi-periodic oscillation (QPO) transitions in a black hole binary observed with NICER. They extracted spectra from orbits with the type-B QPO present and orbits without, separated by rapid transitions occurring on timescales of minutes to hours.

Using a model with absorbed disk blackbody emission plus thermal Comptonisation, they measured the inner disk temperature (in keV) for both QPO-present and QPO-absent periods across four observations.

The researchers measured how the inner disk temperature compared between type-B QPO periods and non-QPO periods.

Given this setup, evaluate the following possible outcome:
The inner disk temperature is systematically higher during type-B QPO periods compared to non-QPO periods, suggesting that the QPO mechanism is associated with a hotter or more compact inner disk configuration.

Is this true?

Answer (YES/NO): NO